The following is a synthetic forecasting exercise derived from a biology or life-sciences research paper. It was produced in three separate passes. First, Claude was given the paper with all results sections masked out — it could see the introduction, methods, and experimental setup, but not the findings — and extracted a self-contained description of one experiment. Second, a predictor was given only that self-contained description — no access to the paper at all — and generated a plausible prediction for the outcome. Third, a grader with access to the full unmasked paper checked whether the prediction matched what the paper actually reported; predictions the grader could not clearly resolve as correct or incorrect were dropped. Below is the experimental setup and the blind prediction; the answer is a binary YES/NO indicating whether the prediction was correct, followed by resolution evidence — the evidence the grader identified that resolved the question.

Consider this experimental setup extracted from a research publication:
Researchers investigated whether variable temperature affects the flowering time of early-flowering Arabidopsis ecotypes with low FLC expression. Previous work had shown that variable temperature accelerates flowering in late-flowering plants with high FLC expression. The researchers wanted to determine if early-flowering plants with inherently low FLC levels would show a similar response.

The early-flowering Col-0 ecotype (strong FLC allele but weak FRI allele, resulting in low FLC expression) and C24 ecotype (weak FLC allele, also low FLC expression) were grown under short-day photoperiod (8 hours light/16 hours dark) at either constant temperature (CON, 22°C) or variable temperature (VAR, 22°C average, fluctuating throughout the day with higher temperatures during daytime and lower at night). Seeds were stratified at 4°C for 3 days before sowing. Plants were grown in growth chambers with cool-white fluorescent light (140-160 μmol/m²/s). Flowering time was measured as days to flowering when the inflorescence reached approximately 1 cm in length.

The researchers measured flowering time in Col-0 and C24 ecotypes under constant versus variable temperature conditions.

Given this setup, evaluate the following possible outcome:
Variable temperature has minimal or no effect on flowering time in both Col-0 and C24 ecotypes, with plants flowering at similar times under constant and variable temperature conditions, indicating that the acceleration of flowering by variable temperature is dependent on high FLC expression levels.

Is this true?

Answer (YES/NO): NO